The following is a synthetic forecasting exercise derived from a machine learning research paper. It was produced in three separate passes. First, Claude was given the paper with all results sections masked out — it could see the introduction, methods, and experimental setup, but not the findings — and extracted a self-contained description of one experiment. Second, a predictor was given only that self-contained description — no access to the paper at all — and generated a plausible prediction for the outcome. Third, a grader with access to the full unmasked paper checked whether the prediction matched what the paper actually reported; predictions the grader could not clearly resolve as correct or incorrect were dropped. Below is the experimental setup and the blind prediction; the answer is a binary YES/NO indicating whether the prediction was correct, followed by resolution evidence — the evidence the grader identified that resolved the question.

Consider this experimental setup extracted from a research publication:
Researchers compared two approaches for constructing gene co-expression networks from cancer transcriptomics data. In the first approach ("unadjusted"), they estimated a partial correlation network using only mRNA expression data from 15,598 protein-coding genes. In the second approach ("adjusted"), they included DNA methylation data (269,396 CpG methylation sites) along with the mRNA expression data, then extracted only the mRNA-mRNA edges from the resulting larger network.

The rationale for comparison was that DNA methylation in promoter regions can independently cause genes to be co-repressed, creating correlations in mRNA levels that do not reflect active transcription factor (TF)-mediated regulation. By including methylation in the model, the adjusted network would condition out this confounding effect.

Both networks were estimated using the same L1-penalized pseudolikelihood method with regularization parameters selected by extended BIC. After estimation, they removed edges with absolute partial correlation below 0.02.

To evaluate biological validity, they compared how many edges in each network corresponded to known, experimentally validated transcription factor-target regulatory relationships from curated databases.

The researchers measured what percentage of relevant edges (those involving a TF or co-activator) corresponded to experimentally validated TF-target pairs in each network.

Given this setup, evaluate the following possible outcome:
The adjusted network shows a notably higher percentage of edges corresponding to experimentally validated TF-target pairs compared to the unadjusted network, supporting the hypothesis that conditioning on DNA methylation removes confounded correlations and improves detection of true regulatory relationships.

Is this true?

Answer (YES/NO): YES